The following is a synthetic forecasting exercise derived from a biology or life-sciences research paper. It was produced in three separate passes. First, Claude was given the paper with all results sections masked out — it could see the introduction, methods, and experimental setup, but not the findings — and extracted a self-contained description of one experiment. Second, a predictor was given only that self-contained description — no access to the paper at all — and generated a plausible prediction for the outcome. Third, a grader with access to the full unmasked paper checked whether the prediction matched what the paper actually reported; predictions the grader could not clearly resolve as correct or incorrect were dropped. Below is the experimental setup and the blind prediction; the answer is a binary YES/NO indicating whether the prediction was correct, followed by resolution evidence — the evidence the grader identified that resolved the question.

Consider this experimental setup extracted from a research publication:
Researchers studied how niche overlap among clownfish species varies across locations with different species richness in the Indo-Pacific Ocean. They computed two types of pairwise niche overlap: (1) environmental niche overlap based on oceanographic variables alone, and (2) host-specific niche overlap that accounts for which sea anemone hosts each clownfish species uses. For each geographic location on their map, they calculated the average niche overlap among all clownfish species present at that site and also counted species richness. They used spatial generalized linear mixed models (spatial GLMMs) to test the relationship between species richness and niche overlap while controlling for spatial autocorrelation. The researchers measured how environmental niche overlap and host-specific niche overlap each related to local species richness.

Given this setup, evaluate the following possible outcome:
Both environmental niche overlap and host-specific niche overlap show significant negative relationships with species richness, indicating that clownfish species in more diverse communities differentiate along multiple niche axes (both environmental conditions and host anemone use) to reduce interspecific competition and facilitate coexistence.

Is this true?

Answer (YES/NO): NO